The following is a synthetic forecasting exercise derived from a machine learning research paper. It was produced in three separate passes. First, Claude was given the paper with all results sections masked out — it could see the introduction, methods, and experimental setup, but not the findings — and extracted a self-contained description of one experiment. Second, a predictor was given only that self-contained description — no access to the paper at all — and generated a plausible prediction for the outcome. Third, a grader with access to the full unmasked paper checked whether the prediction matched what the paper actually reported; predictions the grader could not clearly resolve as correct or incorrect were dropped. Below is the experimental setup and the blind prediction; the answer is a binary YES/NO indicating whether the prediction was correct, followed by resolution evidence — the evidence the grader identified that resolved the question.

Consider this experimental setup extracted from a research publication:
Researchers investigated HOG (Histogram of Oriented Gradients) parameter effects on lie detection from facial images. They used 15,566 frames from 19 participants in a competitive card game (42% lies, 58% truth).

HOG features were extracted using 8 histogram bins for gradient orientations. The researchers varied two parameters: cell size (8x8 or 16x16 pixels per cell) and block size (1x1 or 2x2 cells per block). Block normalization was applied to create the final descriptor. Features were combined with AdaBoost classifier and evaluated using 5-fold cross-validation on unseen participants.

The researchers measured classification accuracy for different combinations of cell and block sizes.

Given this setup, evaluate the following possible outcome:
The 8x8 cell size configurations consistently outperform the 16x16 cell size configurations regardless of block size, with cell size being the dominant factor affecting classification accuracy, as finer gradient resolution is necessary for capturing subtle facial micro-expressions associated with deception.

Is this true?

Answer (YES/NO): NO